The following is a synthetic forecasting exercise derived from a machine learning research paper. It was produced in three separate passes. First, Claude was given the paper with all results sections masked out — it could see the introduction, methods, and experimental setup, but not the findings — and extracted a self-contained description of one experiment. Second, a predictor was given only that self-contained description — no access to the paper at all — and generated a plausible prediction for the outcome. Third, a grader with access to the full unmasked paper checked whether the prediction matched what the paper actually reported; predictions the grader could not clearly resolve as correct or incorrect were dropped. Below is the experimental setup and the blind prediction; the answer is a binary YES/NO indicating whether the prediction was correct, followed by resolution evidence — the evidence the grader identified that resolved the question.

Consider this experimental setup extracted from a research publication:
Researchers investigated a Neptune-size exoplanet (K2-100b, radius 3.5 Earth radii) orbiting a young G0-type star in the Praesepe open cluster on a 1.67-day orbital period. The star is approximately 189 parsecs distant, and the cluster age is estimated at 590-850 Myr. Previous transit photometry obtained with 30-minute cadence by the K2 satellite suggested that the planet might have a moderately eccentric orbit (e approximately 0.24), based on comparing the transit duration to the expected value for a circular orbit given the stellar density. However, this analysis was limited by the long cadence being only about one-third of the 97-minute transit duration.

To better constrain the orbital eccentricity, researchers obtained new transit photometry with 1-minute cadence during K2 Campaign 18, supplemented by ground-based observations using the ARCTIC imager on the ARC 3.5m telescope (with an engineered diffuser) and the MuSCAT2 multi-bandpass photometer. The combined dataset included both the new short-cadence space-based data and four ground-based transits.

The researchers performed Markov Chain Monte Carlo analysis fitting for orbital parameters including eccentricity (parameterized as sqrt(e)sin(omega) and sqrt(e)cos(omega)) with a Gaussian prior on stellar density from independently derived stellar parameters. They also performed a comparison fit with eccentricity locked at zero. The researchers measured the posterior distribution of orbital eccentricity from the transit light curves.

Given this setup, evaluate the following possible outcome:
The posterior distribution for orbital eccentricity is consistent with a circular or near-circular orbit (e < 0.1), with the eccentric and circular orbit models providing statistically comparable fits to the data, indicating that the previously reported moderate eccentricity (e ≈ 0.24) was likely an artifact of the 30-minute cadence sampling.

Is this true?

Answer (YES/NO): NO